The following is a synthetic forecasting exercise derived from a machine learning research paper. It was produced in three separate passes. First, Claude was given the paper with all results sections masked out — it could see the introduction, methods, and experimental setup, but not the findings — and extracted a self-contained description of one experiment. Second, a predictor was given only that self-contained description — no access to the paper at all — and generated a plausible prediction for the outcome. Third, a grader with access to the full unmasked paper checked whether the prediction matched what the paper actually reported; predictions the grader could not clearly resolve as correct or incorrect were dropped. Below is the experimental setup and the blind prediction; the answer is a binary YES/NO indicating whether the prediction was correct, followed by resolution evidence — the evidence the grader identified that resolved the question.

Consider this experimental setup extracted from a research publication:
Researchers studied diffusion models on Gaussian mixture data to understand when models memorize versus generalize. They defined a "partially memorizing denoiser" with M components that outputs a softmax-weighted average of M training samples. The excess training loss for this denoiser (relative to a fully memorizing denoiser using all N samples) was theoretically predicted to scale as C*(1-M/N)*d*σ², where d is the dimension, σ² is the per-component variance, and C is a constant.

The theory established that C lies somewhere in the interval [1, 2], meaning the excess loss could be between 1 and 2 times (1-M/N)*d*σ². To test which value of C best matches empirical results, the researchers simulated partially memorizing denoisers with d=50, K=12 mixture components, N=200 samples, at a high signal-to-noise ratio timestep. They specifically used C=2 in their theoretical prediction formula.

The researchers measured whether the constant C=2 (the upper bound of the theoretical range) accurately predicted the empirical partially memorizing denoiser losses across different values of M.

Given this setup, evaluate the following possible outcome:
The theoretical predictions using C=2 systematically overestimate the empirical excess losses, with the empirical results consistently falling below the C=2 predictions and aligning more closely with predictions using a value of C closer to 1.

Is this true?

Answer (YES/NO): NO